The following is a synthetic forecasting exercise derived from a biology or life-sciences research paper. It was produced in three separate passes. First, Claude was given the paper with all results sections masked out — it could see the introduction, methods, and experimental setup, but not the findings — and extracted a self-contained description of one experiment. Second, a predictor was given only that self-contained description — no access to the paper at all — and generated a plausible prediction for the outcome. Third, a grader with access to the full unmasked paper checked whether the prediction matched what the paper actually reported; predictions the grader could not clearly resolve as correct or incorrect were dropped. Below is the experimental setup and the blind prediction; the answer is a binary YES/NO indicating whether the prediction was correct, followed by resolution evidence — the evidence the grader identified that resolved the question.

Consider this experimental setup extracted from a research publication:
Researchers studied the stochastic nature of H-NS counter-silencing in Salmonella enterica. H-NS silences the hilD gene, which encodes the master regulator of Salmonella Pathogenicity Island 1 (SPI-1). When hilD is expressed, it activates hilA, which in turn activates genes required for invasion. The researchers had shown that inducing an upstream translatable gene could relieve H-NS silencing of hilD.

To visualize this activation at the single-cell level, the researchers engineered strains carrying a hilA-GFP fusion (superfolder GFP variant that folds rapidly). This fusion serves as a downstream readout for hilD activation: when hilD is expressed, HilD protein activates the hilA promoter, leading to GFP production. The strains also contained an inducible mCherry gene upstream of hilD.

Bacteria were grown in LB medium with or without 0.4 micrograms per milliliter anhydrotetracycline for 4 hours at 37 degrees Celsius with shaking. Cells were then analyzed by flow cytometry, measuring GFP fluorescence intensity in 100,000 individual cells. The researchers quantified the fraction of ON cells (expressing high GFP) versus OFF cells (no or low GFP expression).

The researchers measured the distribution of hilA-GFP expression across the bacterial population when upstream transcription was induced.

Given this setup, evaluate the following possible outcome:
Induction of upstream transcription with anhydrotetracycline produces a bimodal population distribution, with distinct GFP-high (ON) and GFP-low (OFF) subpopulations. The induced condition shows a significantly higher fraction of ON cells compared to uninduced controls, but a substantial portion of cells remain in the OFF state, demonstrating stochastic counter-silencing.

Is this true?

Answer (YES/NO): NO